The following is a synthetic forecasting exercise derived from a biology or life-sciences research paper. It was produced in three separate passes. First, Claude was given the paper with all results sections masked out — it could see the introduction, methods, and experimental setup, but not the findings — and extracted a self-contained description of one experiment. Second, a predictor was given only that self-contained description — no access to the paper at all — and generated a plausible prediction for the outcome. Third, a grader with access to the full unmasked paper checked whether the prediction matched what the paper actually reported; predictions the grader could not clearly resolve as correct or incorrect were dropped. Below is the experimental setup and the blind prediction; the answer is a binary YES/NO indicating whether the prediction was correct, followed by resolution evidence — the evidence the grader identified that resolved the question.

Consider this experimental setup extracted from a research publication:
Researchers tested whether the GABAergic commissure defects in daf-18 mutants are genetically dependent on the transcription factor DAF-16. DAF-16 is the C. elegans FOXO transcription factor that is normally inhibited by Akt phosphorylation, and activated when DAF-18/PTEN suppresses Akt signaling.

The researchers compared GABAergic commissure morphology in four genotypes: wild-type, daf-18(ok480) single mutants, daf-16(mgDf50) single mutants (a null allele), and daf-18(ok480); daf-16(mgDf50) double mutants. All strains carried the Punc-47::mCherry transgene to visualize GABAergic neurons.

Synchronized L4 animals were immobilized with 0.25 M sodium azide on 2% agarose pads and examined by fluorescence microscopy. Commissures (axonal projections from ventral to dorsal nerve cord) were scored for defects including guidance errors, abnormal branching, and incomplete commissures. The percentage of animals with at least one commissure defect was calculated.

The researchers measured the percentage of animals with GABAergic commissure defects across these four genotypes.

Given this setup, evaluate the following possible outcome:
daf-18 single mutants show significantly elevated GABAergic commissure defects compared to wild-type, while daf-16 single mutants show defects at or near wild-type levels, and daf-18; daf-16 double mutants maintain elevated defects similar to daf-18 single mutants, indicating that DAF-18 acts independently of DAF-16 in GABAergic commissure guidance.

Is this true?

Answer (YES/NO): NO